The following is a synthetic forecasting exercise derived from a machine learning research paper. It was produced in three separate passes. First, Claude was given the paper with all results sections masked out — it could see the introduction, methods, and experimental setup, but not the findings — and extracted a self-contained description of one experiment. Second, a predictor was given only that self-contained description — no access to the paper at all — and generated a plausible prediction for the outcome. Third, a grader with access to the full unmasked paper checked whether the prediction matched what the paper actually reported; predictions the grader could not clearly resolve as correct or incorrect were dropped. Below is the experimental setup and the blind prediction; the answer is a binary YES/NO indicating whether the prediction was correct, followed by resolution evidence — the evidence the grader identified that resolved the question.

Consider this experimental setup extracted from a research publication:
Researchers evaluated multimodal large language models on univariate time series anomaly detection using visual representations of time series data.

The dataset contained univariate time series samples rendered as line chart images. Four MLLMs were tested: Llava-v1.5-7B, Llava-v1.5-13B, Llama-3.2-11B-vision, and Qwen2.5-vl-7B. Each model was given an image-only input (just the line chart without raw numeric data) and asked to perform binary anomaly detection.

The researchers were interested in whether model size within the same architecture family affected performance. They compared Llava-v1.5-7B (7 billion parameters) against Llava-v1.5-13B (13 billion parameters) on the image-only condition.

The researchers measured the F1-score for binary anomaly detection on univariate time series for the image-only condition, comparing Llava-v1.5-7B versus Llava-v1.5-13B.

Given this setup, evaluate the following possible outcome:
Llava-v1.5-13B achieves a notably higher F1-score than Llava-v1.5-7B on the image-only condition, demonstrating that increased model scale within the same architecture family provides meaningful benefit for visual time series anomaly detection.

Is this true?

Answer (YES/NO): NO